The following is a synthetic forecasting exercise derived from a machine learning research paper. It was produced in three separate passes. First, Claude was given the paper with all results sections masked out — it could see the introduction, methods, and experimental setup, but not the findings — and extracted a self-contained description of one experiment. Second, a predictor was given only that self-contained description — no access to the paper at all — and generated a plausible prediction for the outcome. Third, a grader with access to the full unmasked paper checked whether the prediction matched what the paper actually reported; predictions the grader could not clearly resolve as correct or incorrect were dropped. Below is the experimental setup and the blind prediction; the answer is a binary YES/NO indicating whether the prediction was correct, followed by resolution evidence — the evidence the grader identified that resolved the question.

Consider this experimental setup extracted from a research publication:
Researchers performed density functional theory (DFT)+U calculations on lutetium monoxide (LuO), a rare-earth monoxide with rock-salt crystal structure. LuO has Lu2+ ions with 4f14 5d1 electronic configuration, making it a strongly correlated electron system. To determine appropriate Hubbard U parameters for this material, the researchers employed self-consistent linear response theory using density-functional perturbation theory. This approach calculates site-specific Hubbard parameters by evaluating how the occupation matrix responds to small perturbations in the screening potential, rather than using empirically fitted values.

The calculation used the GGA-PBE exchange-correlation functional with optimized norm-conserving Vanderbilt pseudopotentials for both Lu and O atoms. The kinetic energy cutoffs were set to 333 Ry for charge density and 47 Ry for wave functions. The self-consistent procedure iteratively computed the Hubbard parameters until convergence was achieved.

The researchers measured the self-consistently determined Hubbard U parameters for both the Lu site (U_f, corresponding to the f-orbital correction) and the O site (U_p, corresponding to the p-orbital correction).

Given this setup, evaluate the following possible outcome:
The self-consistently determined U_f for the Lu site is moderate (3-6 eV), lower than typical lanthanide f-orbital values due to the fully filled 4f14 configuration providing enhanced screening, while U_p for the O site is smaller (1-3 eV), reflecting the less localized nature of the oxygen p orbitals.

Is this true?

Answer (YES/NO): NO